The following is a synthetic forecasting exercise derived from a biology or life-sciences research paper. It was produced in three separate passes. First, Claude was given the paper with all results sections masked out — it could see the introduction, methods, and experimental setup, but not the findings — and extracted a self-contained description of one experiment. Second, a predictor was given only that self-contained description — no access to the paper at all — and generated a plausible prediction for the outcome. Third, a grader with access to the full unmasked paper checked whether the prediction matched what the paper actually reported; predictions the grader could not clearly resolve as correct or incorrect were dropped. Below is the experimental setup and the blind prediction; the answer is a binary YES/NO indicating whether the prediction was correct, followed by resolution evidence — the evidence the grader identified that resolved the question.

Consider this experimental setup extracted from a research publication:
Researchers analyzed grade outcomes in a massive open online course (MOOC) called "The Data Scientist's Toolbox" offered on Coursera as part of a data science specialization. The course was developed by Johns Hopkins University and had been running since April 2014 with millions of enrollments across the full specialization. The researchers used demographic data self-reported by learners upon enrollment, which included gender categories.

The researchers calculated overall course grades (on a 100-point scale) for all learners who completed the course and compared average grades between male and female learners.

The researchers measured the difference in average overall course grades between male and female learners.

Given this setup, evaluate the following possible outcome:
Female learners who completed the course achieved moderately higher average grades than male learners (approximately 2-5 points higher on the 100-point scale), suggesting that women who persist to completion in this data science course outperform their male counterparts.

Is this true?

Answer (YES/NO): NO